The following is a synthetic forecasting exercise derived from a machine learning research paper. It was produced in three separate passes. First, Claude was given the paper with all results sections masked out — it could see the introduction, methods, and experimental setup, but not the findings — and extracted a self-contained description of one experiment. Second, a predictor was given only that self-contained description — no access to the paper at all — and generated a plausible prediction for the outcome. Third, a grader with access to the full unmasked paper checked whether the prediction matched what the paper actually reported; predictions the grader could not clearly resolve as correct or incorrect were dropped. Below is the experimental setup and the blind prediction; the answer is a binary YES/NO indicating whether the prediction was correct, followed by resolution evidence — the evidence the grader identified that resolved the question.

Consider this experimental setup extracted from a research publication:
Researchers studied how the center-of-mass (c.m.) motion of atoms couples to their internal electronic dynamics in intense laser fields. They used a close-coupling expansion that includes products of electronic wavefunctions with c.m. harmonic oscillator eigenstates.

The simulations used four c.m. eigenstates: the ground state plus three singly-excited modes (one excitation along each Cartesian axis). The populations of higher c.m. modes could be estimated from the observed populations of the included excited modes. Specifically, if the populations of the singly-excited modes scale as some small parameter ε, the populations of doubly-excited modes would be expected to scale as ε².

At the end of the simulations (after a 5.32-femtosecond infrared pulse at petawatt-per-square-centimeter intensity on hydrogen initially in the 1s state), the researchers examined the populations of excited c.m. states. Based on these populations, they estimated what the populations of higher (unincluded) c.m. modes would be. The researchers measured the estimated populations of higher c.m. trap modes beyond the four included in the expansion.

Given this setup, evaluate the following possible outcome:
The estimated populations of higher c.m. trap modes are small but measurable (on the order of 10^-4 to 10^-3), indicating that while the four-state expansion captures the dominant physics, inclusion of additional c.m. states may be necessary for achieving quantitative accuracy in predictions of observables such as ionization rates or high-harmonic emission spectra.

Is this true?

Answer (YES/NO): NO